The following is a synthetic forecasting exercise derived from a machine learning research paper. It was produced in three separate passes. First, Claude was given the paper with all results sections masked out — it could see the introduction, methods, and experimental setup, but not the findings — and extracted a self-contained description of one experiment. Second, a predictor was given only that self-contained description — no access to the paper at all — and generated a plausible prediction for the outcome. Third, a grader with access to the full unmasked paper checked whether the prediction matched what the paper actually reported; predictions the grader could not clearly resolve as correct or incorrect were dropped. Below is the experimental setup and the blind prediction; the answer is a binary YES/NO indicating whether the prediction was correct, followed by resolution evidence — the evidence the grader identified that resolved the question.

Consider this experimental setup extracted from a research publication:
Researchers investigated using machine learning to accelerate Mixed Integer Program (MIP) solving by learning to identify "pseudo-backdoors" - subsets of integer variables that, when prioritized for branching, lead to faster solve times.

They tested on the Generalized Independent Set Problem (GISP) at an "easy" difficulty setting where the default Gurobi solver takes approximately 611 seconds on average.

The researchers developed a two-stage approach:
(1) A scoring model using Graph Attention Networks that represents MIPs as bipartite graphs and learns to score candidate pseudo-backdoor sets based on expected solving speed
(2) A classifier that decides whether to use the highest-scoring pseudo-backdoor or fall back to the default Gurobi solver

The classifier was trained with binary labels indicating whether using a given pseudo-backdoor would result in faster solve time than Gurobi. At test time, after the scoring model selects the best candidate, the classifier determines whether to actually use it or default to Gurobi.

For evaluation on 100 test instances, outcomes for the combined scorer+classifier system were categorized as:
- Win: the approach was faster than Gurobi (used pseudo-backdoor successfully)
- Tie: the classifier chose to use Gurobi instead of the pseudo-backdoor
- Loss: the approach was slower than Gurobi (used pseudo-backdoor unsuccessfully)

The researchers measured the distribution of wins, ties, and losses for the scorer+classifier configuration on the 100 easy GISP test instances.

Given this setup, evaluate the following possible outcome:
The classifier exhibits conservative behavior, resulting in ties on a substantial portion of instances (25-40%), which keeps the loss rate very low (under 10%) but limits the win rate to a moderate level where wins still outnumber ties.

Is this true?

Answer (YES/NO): NO